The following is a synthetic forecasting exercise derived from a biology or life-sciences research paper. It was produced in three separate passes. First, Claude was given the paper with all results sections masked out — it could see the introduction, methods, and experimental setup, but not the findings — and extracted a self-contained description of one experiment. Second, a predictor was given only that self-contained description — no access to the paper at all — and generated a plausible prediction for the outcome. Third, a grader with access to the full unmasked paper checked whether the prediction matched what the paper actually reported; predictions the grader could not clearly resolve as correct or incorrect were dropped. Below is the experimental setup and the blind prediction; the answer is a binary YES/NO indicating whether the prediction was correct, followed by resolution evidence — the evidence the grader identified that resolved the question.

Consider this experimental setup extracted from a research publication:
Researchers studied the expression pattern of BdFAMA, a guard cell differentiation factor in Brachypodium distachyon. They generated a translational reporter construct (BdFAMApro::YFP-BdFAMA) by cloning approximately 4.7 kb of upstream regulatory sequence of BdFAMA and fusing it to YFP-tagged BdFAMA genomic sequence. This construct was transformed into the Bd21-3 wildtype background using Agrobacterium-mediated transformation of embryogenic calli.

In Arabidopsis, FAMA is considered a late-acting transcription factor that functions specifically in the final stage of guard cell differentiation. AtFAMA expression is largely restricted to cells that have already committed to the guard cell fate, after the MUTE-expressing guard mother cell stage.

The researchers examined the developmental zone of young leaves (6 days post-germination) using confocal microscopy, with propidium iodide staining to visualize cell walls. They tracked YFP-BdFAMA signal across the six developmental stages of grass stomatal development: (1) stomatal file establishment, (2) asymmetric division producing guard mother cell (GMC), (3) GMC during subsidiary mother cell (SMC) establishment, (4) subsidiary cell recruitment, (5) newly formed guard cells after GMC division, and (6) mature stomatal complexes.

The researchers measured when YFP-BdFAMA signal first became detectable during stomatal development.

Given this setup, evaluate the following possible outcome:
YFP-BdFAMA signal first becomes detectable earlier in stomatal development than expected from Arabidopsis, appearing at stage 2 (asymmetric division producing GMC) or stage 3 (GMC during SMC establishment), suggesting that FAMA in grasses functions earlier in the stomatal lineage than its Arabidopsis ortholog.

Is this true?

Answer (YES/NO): YES